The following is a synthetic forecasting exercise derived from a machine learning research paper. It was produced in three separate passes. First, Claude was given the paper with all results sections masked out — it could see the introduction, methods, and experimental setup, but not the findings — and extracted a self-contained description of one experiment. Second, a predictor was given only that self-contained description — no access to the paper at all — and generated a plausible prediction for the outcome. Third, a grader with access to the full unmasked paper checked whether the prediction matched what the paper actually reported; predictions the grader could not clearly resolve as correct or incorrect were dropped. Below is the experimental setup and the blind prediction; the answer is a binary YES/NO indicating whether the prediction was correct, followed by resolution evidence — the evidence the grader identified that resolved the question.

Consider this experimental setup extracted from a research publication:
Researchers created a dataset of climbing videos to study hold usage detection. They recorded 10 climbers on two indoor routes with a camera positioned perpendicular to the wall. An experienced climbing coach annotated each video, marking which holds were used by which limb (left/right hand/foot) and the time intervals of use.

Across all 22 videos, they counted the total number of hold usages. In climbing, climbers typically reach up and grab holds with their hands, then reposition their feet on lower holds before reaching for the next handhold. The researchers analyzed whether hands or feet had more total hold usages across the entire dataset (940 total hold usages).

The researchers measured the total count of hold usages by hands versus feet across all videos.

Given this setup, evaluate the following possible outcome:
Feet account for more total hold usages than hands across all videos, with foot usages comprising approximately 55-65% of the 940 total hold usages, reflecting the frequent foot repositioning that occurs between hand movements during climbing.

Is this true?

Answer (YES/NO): NO